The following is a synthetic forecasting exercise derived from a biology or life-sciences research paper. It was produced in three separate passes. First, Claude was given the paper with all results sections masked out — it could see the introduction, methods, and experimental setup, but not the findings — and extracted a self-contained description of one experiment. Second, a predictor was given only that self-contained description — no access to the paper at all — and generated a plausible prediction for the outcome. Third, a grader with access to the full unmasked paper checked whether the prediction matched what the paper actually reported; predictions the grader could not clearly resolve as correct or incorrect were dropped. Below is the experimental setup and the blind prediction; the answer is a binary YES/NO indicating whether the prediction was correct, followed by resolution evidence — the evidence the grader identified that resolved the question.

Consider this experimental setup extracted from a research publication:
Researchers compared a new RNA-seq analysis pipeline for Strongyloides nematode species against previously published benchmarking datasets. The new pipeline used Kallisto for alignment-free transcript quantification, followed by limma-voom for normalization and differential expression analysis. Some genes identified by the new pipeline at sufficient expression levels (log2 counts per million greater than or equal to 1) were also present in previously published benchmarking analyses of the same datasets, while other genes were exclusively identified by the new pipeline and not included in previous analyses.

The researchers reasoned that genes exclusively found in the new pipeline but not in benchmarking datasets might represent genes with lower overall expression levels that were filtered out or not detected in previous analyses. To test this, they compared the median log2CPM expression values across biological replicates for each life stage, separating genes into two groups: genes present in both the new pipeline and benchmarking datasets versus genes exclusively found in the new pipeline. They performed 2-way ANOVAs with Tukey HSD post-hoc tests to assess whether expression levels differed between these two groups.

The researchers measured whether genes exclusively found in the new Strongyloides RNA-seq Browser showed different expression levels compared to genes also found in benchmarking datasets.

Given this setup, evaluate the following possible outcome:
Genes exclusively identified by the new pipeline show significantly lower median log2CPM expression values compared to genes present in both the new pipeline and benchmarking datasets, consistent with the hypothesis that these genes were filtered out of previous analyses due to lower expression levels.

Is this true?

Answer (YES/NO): YES